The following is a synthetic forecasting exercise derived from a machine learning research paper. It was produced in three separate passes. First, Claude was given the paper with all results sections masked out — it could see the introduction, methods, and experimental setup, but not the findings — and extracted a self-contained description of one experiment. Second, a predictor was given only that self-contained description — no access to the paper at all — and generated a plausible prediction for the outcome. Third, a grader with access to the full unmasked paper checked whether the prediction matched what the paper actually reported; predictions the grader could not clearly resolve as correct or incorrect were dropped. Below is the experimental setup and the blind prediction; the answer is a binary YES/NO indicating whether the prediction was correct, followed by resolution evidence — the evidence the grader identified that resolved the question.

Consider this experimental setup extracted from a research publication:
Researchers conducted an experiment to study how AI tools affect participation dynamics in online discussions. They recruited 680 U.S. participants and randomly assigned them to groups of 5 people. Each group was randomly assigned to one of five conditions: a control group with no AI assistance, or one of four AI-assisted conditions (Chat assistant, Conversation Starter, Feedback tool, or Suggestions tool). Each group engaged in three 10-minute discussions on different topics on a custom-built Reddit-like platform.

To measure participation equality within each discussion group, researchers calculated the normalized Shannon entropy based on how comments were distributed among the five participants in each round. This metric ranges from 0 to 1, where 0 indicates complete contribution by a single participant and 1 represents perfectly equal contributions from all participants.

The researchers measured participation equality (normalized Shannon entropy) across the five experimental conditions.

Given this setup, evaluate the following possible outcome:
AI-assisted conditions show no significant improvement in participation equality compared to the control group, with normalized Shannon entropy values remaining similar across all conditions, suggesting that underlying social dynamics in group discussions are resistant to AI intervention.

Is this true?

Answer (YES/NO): NO